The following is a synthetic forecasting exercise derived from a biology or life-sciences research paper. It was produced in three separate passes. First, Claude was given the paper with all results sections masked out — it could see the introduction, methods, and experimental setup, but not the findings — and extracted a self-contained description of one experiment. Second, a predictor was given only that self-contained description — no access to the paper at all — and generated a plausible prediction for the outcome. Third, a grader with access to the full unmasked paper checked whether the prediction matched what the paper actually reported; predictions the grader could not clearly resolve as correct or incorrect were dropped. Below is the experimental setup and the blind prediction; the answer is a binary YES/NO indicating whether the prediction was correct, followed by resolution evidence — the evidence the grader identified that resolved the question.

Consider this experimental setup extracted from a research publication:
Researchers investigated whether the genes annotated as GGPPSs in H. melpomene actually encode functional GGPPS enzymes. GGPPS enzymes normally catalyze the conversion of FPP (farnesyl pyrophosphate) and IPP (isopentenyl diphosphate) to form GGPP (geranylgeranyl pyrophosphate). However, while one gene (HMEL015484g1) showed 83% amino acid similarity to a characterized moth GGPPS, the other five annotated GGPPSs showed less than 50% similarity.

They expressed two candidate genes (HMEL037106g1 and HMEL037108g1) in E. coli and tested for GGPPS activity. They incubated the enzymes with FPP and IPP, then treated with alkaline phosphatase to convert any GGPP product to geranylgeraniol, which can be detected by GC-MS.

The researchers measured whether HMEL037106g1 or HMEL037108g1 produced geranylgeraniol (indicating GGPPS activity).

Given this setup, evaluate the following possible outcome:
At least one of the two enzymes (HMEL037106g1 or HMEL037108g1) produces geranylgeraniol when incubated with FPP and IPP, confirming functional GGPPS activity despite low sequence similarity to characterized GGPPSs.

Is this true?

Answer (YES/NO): NO